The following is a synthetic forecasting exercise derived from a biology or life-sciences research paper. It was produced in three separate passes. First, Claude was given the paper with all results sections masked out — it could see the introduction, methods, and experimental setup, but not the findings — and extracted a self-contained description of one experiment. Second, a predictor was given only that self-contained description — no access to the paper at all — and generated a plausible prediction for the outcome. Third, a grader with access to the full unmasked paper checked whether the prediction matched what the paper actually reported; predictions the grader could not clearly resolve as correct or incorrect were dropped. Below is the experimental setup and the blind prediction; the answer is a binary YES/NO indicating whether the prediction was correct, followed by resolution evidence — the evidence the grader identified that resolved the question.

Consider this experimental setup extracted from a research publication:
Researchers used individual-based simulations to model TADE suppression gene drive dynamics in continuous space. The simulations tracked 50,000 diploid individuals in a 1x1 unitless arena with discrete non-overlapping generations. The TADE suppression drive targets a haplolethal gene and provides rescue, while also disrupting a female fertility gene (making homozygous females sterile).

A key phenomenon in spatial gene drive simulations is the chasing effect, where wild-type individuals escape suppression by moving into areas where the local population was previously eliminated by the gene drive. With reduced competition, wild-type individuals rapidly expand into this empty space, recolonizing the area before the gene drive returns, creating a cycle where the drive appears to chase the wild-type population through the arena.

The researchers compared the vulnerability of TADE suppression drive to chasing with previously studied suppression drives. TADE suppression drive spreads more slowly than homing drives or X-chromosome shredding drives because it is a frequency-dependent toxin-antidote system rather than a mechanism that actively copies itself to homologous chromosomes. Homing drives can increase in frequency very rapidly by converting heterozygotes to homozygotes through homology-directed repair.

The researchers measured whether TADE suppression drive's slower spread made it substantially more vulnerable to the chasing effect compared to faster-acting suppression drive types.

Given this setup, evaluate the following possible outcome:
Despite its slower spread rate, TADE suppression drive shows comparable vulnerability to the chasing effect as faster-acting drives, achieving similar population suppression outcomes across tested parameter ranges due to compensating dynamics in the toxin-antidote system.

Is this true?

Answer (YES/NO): YES